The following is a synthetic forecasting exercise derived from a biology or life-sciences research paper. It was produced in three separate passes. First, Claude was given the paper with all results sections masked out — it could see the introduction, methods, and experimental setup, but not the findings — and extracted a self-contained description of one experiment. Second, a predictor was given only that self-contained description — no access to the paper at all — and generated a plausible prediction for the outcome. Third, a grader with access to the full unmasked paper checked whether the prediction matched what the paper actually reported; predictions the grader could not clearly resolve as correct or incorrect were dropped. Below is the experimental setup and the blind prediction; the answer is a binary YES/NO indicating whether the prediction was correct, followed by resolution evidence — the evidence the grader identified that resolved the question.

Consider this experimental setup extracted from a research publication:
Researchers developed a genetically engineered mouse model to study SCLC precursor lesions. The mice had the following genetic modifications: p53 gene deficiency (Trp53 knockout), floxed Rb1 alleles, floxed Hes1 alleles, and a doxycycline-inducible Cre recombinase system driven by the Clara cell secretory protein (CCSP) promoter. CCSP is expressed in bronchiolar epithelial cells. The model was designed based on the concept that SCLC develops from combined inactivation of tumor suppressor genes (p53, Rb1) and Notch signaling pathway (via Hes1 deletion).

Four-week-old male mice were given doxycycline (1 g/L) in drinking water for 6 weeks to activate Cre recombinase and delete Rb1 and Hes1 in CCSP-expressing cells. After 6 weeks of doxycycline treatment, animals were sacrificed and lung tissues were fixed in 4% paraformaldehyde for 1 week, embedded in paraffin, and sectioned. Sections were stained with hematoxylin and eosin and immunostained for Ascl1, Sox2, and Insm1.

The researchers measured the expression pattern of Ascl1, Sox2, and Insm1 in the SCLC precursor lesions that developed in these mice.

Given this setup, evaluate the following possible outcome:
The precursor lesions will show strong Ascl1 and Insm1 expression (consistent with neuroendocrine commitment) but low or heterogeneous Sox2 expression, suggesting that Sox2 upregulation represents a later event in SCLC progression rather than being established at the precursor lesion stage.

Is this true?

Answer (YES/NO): NO